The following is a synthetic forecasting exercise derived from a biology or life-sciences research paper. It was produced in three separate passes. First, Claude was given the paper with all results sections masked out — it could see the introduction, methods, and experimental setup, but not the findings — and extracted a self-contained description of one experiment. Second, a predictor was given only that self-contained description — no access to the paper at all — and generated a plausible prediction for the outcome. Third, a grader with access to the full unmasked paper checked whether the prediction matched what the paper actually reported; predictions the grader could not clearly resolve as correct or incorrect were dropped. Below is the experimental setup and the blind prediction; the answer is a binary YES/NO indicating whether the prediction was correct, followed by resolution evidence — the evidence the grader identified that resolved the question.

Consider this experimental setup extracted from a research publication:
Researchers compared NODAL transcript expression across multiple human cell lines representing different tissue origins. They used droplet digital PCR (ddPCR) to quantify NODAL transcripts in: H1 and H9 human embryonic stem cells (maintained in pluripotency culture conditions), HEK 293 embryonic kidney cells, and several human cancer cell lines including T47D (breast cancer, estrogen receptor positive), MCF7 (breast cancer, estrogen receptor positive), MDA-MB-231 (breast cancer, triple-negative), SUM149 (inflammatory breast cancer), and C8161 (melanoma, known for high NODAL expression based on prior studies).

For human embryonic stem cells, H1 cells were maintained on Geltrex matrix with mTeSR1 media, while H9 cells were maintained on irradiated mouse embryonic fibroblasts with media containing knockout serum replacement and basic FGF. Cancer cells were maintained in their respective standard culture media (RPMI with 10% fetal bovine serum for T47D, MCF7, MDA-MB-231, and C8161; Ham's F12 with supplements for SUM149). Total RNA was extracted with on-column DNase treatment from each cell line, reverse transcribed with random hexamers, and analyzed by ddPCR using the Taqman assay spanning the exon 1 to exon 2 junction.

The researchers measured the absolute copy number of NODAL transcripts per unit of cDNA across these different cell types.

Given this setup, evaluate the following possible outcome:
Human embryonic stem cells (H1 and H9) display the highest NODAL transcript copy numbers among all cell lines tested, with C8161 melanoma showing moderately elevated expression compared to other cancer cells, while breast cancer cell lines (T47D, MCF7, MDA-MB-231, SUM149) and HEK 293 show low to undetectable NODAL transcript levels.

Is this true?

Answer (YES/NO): NO